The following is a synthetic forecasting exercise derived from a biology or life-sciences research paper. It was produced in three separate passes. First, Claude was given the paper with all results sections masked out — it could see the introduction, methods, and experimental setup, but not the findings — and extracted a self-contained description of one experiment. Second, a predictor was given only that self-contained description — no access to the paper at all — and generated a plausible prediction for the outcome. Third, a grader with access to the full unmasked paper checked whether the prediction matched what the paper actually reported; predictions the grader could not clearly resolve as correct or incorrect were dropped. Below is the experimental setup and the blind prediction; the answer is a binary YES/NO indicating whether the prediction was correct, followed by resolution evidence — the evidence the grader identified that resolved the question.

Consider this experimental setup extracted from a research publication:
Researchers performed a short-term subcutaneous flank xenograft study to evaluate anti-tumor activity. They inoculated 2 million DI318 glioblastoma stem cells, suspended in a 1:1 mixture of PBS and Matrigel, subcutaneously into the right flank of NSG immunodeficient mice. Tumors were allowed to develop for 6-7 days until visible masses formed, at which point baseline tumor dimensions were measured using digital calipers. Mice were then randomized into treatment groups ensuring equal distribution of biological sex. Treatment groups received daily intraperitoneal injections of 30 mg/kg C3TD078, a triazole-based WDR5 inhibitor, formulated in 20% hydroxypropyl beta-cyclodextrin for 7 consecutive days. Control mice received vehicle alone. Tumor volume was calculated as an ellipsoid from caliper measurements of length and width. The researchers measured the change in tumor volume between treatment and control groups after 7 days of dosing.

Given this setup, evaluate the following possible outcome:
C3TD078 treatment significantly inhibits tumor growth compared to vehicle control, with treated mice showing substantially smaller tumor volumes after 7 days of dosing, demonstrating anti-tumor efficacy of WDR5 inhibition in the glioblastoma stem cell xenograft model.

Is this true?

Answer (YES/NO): NO